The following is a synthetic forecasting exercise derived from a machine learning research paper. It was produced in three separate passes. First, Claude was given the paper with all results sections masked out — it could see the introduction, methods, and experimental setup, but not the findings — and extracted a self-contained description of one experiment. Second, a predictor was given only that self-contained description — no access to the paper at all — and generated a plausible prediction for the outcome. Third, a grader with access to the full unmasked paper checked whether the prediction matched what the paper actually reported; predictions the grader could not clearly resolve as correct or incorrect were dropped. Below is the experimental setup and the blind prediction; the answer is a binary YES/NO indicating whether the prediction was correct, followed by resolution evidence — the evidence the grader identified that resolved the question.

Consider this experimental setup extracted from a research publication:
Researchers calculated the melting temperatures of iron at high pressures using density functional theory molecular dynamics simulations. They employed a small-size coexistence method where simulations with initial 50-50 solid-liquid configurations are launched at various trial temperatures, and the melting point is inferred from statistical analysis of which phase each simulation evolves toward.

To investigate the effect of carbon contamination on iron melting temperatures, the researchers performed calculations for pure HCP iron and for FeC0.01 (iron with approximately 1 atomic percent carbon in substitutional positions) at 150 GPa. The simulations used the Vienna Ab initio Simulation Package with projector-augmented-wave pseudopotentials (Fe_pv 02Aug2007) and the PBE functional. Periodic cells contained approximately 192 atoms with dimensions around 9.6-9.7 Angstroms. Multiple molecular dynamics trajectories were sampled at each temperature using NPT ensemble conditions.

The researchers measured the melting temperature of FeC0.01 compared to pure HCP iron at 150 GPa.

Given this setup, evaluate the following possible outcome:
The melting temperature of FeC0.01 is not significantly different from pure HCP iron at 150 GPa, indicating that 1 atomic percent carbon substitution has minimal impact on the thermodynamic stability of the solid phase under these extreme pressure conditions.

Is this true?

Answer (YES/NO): NO